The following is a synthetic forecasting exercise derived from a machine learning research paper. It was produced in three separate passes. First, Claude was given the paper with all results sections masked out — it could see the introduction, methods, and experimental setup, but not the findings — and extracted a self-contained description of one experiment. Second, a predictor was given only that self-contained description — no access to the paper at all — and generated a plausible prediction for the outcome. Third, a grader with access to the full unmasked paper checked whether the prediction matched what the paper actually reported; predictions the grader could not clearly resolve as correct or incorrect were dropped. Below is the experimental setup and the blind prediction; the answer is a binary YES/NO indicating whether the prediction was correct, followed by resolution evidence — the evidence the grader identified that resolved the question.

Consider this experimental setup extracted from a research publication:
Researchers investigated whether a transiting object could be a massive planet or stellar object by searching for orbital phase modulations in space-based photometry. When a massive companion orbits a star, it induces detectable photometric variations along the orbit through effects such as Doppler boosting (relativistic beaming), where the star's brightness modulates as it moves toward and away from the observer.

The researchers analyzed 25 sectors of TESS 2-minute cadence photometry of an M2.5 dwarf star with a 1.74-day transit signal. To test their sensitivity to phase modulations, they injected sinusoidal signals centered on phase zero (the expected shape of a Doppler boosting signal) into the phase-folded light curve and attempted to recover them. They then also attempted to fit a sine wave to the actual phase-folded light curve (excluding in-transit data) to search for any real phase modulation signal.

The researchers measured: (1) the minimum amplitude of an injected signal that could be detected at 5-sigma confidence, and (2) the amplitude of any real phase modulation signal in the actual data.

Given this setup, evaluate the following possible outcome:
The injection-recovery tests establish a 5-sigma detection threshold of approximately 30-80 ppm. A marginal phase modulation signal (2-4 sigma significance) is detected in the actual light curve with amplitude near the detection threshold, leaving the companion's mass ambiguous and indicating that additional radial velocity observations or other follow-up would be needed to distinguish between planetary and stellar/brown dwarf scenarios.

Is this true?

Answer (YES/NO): NO